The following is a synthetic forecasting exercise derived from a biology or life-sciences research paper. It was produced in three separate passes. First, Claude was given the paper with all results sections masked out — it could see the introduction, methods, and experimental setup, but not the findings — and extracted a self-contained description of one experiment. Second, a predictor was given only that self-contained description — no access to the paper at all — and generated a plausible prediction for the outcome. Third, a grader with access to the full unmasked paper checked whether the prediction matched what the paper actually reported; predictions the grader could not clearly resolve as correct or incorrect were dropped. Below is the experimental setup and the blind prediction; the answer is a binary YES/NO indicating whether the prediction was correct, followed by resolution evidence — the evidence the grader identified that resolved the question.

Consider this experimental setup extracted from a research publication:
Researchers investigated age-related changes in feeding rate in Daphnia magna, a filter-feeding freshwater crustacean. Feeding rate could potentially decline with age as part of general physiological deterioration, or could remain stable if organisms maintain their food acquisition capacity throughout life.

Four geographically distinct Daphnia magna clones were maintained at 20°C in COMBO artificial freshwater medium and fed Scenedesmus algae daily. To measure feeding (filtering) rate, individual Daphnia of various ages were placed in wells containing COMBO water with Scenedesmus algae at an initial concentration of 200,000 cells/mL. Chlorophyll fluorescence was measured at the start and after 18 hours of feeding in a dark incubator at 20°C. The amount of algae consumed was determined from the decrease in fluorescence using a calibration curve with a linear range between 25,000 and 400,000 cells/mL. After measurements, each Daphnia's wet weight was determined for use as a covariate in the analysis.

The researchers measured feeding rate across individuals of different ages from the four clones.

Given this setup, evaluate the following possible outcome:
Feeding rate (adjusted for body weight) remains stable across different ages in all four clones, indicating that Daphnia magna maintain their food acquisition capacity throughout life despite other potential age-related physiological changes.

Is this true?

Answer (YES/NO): NO